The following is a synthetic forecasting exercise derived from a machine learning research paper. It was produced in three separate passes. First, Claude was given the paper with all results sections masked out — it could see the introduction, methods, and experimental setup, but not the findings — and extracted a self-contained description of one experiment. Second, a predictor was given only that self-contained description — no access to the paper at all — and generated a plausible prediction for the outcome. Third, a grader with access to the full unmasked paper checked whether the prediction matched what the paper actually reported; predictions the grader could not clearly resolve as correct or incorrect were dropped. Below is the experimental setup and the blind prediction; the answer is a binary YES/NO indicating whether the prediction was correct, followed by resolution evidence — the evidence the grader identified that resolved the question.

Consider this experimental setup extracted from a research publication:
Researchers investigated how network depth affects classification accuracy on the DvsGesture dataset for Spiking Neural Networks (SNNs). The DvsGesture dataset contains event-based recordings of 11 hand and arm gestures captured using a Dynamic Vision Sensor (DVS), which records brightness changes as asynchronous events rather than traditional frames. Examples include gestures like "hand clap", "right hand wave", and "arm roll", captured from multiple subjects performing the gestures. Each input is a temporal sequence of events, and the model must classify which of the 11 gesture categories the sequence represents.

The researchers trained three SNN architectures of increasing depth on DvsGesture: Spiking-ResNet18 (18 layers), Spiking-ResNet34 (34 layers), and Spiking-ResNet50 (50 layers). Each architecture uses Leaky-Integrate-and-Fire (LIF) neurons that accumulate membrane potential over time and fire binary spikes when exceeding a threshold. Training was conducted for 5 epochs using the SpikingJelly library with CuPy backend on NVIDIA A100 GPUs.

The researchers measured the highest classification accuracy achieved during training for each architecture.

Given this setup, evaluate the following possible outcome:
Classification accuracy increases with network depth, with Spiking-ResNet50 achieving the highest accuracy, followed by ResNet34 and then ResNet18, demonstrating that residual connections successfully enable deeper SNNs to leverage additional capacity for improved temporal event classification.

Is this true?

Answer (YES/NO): NO